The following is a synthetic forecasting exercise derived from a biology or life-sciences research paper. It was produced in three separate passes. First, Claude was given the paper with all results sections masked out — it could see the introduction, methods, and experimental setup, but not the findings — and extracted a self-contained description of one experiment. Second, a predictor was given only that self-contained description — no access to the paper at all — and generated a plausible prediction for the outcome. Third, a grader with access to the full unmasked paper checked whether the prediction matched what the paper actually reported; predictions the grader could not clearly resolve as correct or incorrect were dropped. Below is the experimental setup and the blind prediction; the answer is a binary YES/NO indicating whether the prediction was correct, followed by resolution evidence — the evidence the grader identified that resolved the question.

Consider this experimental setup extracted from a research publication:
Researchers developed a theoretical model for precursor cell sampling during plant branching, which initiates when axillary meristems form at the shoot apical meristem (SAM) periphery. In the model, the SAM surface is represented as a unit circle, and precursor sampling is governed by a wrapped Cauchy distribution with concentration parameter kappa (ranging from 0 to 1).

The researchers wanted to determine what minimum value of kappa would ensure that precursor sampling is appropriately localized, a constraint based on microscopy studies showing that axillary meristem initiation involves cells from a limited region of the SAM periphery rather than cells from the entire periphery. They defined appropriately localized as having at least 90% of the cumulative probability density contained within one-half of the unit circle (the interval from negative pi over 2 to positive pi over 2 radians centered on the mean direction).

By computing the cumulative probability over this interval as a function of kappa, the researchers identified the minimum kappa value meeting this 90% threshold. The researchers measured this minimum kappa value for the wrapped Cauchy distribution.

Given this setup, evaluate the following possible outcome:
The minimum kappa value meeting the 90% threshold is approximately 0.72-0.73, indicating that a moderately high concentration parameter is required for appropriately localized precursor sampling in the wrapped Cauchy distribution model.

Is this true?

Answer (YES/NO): NO